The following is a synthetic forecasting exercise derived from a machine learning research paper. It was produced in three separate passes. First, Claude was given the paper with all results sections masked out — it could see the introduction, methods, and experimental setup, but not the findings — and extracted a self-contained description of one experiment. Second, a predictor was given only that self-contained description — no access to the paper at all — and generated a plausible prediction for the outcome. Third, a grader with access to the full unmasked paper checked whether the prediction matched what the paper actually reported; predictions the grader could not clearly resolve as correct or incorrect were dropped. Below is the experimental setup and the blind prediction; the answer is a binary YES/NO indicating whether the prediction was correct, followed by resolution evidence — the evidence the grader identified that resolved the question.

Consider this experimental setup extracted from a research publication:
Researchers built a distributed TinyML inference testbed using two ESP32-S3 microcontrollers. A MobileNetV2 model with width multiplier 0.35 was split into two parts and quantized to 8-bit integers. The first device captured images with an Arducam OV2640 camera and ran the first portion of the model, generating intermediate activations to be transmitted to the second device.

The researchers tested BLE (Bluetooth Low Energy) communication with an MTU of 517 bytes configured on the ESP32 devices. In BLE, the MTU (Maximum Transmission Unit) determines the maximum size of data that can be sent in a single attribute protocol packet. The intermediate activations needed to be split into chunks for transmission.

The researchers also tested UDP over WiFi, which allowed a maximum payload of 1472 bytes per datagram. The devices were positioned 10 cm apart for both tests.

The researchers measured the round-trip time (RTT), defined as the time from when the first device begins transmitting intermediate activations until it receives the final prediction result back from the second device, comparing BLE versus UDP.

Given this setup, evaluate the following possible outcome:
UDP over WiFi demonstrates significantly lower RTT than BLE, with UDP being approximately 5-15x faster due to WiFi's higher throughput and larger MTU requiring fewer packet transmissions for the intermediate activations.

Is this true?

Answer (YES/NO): NO